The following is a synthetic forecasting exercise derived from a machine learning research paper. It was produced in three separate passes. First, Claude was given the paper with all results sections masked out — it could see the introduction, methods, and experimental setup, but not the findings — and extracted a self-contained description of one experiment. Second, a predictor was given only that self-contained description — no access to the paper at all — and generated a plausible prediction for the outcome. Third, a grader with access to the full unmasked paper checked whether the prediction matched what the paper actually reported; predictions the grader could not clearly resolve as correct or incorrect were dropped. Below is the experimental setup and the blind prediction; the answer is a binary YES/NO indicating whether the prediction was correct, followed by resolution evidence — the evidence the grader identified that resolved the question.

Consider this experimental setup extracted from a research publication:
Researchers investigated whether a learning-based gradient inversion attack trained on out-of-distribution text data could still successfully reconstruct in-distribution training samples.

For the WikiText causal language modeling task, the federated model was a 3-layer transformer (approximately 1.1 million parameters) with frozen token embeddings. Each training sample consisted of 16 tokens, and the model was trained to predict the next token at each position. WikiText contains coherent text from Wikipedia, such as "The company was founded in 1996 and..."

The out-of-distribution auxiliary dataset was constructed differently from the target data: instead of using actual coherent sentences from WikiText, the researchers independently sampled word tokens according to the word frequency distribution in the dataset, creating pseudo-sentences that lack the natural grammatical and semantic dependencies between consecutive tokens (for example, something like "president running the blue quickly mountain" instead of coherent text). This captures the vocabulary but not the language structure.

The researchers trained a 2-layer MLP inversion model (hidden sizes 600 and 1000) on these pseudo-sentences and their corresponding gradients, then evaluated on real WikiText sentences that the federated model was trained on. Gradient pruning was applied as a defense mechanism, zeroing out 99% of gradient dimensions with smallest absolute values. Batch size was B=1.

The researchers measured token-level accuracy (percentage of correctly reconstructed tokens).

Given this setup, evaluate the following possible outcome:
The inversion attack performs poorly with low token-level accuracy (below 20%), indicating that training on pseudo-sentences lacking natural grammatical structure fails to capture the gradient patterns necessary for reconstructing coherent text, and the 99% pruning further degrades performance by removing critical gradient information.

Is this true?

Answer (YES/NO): NO